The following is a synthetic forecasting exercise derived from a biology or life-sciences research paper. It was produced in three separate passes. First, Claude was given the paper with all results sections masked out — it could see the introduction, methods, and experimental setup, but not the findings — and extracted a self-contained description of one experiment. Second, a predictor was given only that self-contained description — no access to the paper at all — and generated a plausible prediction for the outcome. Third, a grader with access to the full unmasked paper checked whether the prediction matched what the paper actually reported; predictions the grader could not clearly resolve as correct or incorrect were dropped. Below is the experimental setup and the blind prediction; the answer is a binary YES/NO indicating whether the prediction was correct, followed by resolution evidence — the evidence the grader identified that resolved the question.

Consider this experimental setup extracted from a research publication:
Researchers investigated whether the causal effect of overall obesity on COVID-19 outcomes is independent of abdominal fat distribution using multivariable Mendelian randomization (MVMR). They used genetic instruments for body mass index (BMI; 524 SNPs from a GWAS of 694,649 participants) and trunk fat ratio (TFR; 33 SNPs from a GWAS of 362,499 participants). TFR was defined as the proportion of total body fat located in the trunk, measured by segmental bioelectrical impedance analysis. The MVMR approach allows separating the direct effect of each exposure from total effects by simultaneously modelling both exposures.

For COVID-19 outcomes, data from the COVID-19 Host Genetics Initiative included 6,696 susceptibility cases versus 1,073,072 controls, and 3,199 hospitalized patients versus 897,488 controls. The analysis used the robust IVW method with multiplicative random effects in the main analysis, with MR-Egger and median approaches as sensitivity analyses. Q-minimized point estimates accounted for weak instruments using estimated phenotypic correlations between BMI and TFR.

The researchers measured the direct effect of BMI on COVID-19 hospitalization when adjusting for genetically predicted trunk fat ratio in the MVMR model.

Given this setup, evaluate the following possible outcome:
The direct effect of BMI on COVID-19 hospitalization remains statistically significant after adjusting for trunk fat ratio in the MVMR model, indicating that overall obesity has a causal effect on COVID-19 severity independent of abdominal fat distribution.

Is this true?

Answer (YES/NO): YES